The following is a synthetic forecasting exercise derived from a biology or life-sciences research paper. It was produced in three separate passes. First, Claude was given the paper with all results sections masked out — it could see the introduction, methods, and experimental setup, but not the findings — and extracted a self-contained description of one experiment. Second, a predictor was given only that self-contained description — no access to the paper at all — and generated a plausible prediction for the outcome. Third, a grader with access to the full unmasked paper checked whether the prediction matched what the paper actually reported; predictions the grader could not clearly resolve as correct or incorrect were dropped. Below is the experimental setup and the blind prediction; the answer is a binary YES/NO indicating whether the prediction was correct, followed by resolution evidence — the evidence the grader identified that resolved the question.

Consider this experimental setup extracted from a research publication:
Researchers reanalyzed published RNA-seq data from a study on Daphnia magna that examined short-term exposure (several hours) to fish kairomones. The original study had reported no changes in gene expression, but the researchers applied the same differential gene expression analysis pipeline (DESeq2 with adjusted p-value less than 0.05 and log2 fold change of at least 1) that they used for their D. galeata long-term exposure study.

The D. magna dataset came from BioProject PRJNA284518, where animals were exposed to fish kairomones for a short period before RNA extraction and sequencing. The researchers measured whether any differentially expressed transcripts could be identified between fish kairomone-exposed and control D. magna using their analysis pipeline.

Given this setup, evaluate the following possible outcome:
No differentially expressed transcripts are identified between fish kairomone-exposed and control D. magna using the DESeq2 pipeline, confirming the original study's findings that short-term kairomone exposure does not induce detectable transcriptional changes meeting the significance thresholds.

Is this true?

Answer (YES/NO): YES